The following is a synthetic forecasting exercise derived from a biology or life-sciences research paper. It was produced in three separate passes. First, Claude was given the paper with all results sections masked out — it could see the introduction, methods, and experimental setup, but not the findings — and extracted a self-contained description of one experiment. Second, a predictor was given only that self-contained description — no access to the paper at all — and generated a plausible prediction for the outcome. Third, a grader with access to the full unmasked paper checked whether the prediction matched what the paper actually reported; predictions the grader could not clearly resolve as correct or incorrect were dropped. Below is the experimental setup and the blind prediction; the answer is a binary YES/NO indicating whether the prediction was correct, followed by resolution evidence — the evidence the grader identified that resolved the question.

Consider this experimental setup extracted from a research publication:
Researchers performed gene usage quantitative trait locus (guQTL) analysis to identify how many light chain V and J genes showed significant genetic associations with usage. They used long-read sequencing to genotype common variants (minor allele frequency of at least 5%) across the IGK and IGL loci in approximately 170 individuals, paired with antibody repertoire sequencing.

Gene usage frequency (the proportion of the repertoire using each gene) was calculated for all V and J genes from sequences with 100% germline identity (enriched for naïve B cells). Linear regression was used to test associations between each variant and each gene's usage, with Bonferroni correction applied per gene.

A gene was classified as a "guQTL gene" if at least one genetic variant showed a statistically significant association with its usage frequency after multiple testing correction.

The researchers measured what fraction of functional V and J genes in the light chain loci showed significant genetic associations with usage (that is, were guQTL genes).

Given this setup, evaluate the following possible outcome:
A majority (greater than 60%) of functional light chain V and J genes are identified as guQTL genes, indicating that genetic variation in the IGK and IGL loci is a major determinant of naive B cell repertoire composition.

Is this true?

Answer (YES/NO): NO